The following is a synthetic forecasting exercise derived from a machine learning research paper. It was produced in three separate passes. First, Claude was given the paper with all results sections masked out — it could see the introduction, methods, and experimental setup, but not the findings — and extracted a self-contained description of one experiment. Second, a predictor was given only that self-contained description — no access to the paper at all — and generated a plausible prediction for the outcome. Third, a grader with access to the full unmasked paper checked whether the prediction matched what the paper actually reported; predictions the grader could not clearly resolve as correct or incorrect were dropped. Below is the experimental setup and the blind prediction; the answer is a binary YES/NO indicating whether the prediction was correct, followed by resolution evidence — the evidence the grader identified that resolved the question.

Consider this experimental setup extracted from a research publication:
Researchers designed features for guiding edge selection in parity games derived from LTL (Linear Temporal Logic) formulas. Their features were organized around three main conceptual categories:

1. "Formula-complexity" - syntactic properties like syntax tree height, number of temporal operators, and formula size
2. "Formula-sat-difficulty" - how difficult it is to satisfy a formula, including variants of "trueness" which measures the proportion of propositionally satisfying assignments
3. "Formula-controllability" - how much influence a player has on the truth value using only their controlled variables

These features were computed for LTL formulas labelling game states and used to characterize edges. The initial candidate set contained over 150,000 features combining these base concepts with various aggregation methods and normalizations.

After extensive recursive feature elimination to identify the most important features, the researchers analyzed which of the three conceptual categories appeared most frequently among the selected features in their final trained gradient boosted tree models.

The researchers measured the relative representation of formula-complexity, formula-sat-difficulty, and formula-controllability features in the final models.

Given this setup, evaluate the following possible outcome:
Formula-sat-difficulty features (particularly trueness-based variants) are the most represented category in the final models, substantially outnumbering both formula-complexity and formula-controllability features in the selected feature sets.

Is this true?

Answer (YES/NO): NO